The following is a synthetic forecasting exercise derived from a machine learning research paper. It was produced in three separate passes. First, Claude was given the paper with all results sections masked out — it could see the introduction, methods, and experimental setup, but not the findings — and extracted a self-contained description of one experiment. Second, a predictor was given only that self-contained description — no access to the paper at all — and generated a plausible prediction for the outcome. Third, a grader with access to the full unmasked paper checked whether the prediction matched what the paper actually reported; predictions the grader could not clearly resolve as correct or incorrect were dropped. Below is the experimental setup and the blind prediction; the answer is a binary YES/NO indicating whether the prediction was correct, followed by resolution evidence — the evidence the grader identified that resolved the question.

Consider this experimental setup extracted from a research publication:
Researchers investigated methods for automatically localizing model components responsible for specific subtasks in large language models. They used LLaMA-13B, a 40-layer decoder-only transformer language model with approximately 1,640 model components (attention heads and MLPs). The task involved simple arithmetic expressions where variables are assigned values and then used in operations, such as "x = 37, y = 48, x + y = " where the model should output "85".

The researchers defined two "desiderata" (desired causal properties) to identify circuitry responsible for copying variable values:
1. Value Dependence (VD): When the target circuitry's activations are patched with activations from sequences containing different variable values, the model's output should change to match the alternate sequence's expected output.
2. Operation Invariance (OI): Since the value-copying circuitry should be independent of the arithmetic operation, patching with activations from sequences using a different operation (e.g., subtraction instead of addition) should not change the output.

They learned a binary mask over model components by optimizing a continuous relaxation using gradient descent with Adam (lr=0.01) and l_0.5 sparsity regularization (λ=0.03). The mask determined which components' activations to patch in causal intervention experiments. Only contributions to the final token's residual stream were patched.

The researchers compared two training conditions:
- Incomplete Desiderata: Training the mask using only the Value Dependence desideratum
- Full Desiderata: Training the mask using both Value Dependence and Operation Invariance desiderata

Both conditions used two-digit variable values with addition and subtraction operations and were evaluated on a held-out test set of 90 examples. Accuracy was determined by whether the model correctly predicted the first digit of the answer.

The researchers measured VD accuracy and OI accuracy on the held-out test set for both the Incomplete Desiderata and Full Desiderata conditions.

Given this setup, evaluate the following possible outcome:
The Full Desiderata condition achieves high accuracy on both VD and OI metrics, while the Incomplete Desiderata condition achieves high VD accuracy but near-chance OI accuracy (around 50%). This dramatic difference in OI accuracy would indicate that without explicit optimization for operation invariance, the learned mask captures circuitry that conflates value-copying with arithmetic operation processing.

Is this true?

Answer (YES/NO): NO